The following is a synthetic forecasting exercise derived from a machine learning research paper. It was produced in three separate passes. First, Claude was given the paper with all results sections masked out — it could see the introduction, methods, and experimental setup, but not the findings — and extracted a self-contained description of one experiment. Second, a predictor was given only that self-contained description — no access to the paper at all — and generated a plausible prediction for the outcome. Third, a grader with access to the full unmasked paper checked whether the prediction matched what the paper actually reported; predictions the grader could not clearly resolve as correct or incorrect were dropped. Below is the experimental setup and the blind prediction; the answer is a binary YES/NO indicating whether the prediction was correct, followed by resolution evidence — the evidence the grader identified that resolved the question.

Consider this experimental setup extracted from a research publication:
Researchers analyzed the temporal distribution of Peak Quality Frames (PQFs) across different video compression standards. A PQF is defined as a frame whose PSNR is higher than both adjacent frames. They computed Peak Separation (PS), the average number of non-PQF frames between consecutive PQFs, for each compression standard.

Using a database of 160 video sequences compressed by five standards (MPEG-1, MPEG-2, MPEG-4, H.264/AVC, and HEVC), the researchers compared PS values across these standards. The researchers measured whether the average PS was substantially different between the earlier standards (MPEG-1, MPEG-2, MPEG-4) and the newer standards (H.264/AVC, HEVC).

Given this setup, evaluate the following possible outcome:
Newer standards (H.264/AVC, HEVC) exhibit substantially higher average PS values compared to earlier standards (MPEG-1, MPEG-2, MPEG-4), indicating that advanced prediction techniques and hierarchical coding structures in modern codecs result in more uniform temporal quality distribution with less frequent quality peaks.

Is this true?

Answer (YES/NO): NO